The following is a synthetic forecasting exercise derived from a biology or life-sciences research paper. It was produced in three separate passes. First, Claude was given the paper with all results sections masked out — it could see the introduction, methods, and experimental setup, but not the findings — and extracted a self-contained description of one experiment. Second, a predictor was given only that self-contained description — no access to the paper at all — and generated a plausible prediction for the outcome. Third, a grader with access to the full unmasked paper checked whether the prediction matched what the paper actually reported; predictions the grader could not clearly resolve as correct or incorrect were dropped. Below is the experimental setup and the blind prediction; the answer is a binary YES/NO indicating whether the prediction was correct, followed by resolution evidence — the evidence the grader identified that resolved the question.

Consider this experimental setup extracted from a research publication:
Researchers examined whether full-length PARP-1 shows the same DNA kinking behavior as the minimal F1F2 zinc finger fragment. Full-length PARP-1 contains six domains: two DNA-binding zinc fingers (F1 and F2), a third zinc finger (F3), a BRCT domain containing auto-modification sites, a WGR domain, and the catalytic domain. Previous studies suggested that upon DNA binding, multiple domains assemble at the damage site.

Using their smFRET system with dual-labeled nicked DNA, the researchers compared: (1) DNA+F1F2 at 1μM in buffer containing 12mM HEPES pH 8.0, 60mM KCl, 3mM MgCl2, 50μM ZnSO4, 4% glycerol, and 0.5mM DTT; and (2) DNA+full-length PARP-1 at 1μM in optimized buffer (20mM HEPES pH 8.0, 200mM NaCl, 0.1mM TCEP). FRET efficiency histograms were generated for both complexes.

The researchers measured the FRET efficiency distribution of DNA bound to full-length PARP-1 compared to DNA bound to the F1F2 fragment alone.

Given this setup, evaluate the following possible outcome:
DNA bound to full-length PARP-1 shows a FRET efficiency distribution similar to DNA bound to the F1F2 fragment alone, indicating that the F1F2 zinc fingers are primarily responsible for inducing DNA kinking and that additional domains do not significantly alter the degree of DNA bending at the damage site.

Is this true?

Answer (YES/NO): YES